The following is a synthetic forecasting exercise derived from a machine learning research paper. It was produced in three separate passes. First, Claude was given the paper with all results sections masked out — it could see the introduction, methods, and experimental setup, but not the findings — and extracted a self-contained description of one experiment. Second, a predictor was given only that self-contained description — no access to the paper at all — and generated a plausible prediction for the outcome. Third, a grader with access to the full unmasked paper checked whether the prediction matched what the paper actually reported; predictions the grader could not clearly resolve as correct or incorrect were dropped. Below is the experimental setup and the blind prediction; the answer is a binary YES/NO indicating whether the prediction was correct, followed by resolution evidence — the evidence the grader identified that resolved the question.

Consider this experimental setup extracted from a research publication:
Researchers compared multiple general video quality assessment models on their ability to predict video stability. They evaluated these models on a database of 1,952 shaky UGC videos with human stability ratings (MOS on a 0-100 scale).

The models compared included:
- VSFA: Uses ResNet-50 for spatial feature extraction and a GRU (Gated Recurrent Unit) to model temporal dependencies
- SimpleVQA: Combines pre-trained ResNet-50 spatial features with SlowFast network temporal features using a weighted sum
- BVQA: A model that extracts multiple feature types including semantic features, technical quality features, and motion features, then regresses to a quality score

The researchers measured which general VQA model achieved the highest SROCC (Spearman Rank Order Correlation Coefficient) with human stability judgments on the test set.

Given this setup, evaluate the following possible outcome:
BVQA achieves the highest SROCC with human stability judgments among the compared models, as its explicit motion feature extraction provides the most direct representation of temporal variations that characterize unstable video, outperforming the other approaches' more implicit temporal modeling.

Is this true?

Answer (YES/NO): YES